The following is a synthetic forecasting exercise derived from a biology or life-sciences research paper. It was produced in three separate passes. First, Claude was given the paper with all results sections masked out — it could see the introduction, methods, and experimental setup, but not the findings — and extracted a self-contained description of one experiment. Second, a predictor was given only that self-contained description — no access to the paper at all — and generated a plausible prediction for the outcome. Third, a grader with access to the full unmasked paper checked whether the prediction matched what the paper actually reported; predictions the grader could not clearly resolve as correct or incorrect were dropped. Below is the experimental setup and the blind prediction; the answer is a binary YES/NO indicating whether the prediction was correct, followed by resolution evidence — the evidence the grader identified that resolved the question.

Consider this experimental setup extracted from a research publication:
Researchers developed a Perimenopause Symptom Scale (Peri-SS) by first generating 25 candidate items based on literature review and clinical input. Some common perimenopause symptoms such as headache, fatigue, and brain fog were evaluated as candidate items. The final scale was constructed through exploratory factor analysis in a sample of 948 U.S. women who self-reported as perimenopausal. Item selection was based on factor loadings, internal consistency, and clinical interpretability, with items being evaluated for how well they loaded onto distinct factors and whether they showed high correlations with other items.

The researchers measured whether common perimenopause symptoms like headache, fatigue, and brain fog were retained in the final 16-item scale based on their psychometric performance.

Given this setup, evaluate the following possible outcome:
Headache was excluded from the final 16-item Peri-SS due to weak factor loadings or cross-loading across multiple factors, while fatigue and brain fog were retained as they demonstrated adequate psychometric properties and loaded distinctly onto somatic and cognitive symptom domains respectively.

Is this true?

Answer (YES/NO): NO